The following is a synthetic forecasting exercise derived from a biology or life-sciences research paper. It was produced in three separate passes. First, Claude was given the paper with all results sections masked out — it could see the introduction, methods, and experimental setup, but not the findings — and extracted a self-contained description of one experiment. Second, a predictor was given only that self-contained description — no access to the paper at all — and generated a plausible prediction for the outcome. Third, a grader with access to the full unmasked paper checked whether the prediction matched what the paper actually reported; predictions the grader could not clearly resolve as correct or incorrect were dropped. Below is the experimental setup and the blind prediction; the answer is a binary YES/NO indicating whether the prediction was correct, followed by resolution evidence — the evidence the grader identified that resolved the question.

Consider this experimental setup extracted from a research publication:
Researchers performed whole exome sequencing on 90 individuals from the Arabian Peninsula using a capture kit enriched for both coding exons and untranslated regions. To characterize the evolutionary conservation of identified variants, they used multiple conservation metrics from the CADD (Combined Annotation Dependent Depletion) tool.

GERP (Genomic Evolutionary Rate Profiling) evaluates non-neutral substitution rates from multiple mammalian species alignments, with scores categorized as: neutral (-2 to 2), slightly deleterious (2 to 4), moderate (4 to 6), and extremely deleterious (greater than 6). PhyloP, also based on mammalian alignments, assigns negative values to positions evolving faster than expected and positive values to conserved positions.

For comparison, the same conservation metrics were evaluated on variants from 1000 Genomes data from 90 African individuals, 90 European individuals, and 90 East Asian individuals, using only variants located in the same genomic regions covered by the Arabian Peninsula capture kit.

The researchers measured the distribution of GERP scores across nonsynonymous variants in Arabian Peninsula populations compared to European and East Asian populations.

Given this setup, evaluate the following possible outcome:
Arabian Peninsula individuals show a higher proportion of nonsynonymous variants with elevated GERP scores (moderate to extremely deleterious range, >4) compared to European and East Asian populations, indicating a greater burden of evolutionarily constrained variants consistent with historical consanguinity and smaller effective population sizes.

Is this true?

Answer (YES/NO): YES